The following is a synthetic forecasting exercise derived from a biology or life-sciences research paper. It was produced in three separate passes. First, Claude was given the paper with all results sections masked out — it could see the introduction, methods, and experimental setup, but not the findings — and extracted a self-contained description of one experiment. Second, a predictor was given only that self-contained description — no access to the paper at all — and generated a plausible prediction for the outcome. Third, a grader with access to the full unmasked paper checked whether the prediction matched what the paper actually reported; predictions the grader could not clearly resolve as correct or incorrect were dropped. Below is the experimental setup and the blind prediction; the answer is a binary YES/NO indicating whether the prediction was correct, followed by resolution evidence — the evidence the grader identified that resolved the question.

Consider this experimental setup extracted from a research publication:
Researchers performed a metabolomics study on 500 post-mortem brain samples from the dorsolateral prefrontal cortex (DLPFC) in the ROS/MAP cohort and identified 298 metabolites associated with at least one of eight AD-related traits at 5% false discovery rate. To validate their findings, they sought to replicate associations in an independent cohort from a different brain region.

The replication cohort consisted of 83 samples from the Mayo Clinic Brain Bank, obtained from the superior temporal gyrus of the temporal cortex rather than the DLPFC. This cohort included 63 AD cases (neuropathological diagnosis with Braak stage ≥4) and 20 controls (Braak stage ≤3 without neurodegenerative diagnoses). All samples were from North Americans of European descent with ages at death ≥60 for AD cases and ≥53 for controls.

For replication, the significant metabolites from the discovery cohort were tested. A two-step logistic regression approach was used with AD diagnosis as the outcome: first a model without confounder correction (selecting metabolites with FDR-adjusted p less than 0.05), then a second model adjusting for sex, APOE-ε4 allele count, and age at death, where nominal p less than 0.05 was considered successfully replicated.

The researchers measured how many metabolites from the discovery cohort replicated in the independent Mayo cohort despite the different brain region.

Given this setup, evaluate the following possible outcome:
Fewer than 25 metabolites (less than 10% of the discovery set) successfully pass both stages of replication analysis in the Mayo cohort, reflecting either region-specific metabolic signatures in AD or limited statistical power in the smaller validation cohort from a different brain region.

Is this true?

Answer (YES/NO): NO